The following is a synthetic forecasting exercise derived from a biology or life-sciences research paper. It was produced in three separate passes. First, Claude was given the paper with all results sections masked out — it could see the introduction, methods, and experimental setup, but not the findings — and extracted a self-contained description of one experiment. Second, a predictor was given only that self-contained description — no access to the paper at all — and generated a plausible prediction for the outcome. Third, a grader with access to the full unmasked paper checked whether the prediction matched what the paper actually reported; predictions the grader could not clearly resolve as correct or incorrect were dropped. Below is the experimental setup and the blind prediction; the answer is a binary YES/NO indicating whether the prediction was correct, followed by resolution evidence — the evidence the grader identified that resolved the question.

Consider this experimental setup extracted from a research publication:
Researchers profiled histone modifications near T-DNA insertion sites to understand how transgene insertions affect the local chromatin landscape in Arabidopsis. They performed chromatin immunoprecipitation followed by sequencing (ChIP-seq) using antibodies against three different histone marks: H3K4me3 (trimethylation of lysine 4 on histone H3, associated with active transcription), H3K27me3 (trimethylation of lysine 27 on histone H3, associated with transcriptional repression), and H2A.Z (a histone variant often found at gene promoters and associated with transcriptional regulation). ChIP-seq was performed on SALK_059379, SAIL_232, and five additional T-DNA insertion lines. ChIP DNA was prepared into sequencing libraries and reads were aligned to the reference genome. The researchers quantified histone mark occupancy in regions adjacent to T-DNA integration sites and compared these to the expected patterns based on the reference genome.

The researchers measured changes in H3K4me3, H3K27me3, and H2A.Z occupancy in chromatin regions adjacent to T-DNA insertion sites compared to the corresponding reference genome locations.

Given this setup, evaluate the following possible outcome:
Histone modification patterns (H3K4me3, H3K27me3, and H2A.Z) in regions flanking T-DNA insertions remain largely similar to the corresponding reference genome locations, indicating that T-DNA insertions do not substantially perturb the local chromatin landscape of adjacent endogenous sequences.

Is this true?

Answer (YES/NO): NO